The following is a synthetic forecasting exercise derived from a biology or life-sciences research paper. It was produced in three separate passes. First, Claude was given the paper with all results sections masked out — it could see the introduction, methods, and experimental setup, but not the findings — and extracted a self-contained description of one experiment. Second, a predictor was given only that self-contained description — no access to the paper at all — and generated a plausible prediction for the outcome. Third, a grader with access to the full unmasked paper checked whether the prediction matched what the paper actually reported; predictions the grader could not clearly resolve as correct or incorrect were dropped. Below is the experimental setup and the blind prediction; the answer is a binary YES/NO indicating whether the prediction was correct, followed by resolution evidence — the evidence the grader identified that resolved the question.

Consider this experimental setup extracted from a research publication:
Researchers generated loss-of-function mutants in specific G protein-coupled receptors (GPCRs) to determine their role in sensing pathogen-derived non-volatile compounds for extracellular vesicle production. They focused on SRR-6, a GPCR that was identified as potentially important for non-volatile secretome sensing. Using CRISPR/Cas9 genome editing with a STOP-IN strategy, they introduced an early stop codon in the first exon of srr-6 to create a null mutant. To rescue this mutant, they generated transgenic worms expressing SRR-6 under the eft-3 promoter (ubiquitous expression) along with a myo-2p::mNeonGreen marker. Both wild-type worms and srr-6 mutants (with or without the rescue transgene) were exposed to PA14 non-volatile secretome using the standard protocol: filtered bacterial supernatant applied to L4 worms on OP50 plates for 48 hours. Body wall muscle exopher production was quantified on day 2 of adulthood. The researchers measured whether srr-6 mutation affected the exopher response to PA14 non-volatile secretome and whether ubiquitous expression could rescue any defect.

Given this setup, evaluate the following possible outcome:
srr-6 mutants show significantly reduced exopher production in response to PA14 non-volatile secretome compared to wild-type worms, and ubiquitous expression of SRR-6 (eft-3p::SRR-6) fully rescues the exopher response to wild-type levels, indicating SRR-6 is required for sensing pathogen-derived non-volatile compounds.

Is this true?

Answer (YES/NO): NO